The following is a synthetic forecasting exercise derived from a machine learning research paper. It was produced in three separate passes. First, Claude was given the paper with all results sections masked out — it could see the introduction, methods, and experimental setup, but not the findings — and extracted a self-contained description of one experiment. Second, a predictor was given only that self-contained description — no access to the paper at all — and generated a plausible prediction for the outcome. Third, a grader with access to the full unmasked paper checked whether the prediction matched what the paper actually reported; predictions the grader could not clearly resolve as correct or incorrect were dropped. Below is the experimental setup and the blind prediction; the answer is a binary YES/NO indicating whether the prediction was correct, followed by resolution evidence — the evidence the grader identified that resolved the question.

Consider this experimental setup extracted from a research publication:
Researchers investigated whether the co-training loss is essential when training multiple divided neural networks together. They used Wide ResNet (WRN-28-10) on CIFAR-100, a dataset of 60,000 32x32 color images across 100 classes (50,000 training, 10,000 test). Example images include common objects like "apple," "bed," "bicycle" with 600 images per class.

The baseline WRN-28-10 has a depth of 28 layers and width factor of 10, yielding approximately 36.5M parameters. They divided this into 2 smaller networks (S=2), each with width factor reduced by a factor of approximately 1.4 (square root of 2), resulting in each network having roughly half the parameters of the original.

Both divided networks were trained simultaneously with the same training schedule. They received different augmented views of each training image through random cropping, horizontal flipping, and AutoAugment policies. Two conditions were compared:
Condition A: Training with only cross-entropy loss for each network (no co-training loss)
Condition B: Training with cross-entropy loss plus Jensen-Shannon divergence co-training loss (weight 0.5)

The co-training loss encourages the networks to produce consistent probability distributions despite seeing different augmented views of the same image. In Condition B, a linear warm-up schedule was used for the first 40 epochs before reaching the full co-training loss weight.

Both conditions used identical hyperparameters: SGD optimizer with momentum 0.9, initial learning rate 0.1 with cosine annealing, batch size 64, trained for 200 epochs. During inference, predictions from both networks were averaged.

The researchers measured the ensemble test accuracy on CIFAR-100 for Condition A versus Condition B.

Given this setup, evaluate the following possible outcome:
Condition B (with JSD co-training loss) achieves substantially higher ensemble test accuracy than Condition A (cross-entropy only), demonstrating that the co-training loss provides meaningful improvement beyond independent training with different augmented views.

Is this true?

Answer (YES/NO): NO